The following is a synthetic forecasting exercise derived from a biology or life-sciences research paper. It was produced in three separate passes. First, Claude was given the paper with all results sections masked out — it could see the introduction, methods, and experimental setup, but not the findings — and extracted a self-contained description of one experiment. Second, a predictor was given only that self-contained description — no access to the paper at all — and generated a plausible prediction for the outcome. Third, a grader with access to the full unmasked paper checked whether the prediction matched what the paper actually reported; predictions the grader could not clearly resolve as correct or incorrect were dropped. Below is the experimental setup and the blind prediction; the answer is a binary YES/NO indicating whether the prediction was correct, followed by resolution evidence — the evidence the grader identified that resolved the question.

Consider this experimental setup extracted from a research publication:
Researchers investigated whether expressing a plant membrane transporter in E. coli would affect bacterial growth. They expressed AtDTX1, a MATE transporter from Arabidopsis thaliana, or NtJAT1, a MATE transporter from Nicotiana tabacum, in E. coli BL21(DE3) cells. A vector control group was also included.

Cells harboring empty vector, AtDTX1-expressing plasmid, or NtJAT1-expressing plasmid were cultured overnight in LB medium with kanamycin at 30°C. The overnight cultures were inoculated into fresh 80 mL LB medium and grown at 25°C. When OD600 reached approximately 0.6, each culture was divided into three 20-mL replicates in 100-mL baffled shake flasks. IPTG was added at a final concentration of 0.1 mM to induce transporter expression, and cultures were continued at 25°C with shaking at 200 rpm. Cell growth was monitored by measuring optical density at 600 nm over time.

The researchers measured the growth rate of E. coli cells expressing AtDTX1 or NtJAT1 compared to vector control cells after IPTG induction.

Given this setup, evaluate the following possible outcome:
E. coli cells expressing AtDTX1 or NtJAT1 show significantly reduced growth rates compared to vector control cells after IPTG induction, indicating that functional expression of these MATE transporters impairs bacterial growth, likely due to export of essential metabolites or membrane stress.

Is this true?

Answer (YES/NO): NO